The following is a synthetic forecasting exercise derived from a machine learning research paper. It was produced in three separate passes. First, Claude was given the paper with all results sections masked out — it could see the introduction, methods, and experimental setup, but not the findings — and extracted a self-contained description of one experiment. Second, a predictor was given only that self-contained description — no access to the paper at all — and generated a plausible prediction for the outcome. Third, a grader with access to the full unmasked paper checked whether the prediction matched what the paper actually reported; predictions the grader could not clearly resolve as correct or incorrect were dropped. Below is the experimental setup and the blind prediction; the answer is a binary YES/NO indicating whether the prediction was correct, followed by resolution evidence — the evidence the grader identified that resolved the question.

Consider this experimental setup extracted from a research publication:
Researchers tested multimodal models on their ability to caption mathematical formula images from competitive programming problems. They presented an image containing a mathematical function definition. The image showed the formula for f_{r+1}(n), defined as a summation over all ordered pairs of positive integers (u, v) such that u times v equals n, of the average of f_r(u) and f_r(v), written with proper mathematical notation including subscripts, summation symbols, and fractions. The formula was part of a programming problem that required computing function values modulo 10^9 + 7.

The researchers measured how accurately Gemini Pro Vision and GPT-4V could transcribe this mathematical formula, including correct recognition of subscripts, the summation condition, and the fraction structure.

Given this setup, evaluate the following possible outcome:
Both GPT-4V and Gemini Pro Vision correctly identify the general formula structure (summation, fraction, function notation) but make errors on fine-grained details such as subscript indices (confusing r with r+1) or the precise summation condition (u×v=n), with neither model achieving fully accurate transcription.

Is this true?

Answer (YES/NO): NO